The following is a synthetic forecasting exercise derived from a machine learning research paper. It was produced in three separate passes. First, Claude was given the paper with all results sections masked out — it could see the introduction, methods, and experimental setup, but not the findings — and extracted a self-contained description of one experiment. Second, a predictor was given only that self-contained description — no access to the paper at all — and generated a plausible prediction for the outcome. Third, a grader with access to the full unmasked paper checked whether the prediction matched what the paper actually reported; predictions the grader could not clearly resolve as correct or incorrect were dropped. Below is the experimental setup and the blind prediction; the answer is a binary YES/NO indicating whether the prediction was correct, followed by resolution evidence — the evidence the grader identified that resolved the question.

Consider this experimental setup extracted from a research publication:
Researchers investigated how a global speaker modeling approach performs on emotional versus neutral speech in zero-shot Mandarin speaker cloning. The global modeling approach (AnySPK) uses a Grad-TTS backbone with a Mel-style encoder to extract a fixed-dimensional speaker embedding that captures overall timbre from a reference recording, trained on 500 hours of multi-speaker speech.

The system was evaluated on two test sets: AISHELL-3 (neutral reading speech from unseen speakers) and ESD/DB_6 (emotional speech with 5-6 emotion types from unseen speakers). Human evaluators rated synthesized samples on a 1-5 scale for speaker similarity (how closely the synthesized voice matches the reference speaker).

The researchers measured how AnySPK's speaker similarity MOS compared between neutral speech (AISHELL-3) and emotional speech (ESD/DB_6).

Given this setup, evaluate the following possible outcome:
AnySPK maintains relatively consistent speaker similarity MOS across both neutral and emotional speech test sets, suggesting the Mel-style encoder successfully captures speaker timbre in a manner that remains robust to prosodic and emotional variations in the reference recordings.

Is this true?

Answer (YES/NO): NO